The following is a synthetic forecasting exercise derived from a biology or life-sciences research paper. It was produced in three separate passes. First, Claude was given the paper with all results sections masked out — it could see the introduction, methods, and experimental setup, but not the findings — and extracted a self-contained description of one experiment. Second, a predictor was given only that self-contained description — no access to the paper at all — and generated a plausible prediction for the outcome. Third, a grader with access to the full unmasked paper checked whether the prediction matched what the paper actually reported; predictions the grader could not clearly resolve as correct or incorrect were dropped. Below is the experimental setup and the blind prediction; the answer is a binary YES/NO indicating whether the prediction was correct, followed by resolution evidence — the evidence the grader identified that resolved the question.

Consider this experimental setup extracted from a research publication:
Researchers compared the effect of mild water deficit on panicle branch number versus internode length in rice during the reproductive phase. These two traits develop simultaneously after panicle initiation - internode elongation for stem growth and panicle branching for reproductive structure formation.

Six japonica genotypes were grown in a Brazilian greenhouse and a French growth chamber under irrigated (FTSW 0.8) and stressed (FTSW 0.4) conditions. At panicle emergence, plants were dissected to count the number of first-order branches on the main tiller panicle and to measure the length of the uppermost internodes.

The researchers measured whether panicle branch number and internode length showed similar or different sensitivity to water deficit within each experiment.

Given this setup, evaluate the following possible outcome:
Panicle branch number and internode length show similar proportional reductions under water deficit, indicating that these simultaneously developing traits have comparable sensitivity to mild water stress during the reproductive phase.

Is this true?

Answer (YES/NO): NO